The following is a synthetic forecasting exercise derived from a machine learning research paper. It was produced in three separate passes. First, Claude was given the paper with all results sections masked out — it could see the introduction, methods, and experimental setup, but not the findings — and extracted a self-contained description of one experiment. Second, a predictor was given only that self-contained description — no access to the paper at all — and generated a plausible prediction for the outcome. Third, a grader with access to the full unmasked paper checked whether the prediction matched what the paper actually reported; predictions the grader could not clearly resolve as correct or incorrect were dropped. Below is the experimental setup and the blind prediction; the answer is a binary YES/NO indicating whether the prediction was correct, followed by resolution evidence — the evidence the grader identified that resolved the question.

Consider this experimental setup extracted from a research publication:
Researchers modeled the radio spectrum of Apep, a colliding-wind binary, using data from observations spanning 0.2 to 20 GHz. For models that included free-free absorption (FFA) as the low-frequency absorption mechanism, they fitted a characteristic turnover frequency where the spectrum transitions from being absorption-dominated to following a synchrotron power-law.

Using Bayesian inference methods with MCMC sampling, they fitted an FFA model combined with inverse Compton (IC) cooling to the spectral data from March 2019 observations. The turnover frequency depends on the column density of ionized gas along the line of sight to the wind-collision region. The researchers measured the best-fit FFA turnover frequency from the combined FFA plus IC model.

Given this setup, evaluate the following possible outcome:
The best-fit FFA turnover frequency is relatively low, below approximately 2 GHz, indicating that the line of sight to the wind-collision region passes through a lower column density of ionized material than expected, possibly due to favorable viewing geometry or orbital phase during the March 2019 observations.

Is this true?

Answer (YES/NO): YES